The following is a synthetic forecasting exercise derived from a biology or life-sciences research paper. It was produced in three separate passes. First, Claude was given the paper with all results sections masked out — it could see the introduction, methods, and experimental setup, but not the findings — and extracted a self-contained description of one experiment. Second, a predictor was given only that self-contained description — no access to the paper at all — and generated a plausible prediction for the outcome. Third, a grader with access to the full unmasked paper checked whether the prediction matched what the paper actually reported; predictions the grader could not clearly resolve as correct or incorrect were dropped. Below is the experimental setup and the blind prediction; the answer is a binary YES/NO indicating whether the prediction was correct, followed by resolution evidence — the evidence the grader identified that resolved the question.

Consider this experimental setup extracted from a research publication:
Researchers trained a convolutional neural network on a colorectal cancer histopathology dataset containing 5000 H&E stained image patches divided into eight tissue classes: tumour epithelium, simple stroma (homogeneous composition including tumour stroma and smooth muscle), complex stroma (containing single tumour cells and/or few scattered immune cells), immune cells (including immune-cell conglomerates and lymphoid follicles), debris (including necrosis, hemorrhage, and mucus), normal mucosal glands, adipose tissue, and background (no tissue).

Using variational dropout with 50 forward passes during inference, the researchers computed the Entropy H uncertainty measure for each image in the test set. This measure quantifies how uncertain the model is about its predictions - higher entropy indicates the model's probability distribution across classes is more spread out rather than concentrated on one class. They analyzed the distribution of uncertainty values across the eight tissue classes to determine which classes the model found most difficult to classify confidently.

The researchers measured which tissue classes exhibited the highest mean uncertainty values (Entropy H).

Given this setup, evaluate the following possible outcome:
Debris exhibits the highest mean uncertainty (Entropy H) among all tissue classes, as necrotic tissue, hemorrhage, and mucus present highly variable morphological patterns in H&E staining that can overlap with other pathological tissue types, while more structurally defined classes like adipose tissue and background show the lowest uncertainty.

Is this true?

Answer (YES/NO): NO